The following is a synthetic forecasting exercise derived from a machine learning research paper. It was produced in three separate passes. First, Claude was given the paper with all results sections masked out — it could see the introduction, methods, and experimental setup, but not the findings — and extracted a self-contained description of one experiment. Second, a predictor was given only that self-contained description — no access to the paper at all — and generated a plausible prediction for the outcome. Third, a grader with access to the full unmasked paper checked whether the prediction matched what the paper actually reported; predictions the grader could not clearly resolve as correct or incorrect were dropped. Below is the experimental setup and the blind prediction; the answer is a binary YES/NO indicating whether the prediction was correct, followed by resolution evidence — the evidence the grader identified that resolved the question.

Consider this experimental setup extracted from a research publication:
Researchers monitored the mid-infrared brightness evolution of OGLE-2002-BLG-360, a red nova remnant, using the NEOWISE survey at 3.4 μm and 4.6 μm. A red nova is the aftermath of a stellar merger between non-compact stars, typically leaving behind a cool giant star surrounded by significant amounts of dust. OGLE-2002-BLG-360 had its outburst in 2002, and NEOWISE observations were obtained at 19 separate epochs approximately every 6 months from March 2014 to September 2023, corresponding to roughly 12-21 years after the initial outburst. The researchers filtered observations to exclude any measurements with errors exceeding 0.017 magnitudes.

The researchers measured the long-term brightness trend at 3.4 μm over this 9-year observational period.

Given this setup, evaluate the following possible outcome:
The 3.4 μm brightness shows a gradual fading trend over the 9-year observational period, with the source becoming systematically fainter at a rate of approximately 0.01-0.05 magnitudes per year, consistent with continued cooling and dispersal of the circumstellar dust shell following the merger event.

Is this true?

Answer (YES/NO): NO